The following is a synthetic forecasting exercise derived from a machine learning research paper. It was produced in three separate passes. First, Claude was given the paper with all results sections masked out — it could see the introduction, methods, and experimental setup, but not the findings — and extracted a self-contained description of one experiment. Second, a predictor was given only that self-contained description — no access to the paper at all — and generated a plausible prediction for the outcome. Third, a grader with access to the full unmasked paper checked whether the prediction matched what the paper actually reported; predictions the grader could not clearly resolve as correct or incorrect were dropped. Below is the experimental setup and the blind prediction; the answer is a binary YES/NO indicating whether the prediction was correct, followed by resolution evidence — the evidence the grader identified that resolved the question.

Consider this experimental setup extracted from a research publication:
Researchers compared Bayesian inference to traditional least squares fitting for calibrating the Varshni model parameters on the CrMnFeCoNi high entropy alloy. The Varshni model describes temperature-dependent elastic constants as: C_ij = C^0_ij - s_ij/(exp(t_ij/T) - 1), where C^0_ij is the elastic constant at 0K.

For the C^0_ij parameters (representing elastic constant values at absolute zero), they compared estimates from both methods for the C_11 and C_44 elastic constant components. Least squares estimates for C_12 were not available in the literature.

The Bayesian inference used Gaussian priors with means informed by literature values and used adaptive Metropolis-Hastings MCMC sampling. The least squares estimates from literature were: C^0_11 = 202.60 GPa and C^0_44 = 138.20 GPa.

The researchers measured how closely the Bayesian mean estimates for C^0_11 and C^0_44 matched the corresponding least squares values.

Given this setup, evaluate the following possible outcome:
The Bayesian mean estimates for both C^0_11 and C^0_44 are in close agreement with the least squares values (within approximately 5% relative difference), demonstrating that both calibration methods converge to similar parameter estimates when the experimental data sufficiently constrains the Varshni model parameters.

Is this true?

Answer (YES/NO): YES